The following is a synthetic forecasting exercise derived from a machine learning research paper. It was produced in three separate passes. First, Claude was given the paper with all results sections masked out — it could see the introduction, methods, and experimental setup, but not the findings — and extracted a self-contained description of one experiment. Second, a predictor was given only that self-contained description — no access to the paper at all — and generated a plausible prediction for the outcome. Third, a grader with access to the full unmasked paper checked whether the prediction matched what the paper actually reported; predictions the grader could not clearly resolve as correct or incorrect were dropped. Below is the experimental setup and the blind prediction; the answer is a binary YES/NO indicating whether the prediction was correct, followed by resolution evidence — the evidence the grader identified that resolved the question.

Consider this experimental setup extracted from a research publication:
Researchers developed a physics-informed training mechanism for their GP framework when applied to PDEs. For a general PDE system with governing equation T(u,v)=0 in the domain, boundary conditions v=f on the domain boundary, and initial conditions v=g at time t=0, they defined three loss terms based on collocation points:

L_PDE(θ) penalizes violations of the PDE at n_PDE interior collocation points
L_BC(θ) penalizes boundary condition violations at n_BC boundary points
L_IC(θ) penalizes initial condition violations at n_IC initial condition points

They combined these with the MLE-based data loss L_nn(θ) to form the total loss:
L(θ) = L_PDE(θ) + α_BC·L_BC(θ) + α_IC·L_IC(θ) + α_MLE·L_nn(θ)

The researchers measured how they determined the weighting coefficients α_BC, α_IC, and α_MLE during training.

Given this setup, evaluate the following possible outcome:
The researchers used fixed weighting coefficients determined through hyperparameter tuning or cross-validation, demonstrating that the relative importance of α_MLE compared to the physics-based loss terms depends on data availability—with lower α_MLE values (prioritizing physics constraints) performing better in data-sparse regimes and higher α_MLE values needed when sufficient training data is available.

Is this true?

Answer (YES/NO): NO